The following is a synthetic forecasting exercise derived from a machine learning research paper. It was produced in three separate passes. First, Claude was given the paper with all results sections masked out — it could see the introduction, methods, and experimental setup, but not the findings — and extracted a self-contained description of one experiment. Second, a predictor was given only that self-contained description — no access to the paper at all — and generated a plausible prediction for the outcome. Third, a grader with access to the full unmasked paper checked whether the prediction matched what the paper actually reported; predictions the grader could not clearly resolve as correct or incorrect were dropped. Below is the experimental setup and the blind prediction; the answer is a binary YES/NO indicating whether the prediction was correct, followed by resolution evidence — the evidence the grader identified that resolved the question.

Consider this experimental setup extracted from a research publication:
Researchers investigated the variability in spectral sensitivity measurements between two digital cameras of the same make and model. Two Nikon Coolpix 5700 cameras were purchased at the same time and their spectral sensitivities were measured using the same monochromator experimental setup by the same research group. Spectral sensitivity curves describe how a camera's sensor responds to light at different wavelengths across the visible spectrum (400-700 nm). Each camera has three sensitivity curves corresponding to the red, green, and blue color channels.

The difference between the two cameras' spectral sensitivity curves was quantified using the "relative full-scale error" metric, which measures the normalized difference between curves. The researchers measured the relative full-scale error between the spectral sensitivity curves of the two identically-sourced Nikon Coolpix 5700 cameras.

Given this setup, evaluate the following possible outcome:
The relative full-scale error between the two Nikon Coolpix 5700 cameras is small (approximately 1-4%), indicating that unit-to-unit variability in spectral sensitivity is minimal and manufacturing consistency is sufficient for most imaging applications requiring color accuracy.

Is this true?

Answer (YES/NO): NO